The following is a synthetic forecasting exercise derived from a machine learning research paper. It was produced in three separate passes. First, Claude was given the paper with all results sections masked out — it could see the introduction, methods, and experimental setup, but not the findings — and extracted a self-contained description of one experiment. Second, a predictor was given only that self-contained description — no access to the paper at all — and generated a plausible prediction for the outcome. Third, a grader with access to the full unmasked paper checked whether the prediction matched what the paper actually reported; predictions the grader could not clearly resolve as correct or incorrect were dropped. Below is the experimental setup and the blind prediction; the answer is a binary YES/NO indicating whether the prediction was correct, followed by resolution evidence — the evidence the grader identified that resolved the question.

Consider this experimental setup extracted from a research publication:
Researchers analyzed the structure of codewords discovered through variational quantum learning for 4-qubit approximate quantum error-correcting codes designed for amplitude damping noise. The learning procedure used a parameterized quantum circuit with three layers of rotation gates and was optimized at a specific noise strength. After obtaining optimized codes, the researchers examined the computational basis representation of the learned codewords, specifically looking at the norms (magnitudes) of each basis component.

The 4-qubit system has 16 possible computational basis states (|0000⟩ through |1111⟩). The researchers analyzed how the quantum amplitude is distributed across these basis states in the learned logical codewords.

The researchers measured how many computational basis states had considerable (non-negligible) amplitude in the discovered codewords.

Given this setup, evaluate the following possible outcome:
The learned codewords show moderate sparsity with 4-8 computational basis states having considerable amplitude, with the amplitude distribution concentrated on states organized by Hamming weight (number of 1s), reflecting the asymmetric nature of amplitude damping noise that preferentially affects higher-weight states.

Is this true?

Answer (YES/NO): NO